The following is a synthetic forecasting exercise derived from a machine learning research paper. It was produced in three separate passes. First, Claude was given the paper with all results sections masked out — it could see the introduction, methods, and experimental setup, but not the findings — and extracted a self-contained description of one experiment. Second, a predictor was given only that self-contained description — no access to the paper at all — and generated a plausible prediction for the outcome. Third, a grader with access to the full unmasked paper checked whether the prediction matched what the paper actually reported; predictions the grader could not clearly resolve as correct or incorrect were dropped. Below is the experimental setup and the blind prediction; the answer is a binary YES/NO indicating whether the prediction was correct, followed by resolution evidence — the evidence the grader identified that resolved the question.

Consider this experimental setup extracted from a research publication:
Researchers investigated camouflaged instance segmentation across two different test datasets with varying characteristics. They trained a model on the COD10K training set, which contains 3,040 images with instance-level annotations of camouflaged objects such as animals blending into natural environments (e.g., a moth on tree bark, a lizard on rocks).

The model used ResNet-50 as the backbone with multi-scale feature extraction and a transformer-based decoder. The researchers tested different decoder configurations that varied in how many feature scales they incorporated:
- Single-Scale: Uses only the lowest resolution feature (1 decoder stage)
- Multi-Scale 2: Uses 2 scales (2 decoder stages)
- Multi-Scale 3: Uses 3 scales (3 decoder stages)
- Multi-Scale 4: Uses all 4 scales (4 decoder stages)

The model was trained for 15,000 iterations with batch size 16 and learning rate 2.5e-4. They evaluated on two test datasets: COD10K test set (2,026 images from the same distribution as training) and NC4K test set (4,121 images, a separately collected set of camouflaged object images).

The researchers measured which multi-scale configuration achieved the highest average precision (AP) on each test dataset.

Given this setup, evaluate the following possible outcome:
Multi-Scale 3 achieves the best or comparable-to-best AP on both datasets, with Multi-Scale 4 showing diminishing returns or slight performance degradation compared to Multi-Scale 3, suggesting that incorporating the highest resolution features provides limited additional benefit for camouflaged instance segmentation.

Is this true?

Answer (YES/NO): YES